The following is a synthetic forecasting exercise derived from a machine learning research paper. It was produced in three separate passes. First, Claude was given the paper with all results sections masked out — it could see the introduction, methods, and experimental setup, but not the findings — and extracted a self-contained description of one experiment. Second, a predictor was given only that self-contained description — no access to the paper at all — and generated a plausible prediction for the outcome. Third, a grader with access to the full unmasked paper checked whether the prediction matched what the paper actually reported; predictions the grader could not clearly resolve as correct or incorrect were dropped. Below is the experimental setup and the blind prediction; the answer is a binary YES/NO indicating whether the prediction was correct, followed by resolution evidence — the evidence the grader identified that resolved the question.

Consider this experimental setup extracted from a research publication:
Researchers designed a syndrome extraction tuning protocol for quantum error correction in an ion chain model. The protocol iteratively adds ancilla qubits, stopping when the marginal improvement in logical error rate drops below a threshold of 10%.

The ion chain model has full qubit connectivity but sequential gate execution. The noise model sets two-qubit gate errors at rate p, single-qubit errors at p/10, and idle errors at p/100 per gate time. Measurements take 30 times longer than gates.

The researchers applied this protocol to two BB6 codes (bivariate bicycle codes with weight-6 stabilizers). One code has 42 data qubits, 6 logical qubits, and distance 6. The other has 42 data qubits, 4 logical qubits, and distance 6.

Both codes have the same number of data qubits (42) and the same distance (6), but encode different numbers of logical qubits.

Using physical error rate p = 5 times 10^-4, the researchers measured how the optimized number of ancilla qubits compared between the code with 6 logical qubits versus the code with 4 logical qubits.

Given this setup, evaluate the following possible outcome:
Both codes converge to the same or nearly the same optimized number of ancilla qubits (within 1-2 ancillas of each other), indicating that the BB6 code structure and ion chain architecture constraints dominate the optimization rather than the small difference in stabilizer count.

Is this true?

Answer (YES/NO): YES